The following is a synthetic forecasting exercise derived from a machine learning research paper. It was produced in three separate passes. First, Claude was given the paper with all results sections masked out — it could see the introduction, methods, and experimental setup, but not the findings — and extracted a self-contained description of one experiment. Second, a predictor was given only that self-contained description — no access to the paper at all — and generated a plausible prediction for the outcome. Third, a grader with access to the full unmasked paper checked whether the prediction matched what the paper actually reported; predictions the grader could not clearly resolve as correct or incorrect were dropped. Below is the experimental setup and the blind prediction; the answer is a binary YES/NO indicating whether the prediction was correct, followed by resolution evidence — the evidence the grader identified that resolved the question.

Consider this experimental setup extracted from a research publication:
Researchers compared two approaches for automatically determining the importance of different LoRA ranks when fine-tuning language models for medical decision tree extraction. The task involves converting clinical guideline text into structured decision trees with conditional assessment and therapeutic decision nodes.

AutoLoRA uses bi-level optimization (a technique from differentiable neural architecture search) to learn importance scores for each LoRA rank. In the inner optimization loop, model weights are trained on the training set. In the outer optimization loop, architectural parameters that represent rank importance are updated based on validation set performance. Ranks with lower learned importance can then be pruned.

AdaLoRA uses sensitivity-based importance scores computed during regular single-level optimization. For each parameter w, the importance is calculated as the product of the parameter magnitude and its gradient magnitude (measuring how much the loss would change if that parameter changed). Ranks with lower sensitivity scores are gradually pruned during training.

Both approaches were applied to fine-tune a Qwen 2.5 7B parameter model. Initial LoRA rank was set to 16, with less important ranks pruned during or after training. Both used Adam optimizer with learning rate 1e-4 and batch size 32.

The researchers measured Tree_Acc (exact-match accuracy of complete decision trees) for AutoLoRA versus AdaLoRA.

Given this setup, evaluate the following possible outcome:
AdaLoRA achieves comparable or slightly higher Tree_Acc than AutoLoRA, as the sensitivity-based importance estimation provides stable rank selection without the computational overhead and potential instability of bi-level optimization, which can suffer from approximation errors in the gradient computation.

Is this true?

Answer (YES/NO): NO